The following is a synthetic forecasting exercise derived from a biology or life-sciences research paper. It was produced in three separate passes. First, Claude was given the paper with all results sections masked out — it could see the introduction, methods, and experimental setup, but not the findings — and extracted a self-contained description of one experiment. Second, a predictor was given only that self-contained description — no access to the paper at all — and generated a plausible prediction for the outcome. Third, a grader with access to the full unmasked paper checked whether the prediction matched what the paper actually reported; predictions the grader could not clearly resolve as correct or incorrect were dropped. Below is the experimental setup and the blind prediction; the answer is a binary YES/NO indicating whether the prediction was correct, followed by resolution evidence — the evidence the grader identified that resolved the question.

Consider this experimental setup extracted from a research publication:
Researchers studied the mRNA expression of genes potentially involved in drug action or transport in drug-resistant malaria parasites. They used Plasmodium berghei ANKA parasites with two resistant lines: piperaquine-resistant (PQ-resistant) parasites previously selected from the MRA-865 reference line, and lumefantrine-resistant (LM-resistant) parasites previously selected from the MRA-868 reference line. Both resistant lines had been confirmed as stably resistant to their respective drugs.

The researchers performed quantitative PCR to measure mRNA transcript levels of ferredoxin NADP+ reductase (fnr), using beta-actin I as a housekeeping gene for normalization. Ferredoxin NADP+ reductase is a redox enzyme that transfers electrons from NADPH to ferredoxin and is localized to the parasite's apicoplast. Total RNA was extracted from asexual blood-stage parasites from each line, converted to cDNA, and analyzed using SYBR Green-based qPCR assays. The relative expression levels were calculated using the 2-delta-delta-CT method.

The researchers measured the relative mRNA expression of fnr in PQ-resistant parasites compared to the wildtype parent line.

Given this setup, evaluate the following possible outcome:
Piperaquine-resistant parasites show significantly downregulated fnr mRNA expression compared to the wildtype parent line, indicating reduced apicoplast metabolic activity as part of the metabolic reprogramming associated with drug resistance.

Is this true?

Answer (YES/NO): YES